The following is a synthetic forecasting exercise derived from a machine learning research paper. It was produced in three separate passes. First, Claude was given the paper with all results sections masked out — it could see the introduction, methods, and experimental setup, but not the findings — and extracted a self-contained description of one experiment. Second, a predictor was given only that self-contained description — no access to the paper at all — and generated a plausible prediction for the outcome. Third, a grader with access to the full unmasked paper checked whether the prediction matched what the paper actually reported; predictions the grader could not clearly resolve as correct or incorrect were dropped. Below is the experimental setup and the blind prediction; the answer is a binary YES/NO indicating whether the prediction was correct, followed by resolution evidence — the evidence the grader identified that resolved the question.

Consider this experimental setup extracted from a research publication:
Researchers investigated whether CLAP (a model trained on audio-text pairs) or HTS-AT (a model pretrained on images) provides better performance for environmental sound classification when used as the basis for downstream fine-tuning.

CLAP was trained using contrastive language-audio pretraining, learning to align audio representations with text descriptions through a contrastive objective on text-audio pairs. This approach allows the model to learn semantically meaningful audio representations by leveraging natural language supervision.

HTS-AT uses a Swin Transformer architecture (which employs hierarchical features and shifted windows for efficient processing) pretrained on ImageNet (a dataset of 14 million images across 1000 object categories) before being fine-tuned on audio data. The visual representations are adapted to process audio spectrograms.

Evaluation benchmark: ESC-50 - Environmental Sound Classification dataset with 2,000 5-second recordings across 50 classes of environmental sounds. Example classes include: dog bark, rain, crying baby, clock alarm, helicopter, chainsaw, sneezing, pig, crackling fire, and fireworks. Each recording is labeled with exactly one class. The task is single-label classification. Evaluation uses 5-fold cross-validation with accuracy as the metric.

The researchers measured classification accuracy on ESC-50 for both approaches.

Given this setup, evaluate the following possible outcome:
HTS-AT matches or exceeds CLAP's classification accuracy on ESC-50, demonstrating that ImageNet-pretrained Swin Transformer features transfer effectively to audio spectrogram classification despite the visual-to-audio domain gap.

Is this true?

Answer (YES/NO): YES